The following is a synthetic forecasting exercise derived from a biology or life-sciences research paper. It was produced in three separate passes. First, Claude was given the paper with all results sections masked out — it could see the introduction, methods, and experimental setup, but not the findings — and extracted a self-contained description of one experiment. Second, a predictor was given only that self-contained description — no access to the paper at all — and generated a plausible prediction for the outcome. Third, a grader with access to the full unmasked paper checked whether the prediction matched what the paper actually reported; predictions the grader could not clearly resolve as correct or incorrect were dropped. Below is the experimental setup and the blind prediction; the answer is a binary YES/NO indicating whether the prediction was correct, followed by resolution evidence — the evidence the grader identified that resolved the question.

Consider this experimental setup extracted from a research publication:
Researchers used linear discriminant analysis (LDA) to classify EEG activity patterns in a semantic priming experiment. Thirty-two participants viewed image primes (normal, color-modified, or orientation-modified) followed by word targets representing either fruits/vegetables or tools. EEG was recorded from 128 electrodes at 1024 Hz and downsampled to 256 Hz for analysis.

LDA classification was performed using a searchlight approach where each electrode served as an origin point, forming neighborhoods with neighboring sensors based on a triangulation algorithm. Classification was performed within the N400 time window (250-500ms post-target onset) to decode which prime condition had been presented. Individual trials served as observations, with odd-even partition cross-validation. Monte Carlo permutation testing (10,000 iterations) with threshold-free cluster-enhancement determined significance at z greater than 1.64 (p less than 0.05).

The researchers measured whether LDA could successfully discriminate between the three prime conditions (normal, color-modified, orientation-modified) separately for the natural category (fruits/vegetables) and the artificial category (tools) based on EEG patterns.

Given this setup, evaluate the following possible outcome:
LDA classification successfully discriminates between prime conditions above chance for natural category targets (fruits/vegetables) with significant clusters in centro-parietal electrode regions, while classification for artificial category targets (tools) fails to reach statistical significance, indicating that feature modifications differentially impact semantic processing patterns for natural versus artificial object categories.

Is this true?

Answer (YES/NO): NO